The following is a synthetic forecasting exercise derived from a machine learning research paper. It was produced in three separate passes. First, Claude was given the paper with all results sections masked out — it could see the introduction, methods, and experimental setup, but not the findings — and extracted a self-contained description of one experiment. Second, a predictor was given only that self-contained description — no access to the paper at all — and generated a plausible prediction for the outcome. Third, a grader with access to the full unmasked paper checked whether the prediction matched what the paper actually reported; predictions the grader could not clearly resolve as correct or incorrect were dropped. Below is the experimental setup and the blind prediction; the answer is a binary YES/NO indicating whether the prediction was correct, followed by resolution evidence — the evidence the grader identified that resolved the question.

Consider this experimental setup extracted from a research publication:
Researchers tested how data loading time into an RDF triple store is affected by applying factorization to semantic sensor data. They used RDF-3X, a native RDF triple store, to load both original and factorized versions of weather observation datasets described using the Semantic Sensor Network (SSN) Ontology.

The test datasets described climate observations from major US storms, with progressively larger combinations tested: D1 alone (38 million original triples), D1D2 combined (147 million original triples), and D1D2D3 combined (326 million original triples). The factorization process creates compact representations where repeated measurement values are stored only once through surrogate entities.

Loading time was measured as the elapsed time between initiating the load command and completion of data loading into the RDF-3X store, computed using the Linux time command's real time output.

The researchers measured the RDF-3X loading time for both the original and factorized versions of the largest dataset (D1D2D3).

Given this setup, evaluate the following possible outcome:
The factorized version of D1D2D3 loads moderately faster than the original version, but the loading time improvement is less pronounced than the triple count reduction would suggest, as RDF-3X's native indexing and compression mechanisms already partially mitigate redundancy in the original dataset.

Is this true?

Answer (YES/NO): YES